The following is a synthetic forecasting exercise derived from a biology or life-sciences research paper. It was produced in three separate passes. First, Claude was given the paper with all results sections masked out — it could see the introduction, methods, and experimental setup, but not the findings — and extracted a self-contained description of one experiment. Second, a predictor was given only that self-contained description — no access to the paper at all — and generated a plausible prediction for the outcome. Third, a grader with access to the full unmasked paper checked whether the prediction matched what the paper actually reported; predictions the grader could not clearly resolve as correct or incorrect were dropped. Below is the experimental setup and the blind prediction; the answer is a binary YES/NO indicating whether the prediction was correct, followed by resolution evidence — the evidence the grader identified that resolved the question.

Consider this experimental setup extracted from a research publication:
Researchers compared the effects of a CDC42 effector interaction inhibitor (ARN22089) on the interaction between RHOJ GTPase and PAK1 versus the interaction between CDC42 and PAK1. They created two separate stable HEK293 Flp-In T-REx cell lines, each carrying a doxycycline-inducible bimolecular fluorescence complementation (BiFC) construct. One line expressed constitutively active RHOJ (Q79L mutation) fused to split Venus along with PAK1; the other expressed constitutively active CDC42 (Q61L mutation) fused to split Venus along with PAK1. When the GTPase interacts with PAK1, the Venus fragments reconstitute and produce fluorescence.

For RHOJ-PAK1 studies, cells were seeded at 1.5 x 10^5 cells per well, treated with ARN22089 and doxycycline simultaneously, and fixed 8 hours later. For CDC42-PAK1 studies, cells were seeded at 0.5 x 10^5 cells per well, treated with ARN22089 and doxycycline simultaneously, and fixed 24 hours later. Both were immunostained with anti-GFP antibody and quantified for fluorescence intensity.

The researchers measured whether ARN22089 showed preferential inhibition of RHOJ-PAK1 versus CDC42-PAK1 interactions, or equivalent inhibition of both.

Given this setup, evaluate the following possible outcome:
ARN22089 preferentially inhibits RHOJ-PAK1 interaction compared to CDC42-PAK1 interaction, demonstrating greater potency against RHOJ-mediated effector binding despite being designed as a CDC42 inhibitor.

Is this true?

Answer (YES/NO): NO